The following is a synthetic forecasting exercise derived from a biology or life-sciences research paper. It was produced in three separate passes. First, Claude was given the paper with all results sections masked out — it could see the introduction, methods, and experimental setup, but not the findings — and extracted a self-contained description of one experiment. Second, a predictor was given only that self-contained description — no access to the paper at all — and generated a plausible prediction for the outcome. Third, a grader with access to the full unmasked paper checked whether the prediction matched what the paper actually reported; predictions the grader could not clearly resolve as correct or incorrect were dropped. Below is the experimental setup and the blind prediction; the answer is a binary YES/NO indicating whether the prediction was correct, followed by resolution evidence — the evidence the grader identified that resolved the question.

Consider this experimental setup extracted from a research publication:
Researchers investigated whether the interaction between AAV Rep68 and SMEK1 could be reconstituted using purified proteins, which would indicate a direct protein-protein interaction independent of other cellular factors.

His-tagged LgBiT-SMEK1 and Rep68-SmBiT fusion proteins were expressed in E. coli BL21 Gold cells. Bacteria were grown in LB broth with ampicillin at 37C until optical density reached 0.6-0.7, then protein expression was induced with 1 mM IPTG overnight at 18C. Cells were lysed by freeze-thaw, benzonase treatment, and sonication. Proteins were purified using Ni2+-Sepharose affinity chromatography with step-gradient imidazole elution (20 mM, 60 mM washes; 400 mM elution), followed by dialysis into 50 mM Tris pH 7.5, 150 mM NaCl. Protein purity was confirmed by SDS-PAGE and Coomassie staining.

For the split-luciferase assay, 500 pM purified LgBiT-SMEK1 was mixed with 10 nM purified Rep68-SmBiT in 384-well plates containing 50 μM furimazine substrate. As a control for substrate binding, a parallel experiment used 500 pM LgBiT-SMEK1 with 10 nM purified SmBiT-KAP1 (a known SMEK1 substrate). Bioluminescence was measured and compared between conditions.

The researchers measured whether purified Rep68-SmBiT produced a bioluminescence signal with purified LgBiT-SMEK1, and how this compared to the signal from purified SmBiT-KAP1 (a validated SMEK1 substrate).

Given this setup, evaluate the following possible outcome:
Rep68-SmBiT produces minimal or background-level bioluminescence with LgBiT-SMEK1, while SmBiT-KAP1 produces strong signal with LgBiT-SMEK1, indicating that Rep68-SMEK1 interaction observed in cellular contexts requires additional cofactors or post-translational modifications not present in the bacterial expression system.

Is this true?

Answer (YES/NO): NO